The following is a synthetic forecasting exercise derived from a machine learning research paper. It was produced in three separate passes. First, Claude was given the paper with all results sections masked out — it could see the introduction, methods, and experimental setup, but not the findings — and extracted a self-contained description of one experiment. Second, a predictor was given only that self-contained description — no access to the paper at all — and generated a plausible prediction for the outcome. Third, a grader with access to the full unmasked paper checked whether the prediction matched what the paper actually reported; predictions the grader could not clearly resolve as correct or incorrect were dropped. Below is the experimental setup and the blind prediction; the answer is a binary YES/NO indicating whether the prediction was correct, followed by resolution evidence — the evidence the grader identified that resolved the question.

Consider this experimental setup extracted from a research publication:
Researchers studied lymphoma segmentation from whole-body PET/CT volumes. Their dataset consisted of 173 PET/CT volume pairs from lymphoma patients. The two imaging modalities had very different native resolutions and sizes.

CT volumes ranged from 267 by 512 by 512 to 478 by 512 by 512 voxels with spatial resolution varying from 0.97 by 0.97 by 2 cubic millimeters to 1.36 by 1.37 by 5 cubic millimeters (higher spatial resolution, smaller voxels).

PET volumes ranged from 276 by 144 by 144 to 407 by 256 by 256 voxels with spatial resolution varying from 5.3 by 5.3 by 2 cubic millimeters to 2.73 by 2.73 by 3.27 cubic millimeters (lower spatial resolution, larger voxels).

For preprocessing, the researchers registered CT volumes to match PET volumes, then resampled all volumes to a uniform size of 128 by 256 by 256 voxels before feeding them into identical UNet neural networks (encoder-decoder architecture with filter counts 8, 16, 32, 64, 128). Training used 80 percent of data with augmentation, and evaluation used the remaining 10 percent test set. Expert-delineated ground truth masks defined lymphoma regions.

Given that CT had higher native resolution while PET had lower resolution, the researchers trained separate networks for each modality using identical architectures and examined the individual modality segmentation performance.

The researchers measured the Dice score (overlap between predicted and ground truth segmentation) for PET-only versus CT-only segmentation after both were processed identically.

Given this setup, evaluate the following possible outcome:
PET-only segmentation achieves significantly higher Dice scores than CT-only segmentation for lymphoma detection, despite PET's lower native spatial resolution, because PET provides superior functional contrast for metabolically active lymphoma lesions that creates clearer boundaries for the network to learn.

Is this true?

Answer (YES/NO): YES